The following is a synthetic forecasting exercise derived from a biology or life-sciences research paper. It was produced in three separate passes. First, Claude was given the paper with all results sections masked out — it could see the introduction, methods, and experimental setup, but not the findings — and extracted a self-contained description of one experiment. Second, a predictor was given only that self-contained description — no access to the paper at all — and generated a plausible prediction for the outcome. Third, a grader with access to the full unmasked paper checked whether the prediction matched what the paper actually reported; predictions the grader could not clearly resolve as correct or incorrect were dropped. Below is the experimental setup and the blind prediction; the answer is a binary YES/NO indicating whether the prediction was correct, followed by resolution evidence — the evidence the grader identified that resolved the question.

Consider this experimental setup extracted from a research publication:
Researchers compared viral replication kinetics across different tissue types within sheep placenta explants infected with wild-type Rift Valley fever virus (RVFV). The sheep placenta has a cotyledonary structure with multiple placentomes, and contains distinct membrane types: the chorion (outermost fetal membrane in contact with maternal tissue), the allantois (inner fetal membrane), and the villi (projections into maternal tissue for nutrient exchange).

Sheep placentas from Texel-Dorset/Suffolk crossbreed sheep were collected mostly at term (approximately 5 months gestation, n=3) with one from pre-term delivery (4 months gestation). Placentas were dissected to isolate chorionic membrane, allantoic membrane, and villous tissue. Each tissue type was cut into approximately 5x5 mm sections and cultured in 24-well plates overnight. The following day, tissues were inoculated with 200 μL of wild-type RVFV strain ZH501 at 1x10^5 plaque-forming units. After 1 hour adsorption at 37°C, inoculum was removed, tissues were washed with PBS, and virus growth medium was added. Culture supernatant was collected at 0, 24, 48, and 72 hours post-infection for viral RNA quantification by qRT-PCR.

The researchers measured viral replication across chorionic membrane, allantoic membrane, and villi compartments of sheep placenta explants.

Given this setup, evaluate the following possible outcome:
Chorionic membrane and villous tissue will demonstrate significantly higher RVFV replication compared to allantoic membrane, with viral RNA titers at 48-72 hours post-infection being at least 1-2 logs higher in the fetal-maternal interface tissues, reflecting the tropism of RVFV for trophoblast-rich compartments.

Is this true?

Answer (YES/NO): NO